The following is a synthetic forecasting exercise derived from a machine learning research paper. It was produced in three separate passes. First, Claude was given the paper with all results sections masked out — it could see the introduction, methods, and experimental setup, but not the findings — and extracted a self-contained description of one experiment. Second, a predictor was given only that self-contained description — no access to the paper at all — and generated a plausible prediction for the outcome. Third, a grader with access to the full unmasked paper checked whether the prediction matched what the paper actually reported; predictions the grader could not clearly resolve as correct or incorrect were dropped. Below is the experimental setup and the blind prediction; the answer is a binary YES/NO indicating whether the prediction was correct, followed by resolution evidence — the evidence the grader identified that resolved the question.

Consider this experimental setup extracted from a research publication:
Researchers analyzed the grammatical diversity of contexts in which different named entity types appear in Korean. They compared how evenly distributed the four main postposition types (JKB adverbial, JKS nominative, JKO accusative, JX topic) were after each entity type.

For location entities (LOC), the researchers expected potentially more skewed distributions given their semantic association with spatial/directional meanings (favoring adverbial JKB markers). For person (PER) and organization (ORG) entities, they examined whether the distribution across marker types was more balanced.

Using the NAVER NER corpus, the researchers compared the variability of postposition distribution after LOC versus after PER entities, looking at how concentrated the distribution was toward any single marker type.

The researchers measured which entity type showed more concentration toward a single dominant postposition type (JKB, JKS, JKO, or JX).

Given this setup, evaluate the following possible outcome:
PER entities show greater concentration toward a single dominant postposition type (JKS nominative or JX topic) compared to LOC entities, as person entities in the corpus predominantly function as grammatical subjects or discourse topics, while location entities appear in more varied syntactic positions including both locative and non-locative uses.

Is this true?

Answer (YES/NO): NO